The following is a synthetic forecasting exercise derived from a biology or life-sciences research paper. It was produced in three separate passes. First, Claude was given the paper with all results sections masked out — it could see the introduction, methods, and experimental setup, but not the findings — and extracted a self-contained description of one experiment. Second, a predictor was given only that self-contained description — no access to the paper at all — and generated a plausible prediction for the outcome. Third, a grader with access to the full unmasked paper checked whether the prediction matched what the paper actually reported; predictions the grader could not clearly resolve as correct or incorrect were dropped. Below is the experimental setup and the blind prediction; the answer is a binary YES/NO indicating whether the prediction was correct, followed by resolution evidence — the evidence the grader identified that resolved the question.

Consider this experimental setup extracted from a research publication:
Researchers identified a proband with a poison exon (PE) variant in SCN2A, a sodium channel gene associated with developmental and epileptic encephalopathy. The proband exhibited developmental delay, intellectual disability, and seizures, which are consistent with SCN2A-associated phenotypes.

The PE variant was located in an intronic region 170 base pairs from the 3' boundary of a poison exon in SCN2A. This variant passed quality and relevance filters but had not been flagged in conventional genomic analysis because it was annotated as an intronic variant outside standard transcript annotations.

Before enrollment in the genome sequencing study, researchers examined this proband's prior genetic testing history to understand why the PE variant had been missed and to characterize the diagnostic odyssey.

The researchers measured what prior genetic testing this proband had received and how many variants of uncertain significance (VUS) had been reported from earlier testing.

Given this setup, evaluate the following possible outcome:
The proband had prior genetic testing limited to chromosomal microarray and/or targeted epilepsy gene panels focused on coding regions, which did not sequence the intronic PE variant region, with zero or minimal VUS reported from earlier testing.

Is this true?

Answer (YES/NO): NO